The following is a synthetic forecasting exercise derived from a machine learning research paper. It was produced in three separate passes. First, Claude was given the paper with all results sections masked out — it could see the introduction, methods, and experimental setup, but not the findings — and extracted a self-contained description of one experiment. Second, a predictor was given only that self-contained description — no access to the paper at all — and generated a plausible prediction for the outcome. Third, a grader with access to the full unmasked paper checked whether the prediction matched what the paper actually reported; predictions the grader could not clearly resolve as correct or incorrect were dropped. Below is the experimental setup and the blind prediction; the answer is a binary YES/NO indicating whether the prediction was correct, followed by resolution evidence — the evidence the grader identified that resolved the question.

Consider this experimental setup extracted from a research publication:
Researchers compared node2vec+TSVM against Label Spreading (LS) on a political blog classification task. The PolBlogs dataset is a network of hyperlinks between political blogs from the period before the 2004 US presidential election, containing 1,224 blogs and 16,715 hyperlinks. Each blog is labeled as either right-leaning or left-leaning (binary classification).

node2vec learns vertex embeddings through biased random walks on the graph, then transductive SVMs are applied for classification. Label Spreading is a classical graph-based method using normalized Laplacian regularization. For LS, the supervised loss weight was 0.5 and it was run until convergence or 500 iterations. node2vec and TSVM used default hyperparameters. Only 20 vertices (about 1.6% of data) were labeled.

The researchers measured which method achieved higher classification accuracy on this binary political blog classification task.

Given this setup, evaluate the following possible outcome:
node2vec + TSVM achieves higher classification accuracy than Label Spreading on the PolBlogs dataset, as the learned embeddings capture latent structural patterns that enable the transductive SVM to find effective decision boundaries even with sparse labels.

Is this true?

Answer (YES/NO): YES